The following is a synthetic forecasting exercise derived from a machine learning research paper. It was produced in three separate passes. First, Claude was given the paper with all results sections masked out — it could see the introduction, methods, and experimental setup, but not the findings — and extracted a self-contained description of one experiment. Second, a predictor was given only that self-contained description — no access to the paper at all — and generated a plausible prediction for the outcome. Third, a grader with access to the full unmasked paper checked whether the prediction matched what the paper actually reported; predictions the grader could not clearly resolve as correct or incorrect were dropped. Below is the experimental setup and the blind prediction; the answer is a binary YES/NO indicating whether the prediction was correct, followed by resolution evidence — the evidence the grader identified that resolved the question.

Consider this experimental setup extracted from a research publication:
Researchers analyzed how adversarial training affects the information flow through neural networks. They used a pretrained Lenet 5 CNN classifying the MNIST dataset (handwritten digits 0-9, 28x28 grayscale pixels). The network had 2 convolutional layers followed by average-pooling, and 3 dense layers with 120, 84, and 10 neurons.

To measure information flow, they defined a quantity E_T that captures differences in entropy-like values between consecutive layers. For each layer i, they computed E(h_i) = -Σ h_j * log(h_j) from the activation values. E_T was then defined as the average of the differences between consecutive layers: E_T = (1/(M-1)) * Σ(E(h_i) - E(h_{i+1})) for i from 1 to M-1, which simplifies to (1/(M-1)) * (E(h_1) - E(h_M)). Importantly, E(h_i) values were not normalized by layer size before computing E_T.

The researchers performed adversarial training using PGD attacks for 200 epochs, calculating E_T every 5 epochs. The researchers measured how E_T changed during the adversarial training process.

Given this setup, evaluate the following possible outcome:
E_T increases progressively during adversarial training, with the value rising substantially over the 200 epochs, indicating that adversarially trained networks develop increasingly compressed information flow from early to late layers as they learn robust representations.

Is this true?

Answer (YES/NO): YES